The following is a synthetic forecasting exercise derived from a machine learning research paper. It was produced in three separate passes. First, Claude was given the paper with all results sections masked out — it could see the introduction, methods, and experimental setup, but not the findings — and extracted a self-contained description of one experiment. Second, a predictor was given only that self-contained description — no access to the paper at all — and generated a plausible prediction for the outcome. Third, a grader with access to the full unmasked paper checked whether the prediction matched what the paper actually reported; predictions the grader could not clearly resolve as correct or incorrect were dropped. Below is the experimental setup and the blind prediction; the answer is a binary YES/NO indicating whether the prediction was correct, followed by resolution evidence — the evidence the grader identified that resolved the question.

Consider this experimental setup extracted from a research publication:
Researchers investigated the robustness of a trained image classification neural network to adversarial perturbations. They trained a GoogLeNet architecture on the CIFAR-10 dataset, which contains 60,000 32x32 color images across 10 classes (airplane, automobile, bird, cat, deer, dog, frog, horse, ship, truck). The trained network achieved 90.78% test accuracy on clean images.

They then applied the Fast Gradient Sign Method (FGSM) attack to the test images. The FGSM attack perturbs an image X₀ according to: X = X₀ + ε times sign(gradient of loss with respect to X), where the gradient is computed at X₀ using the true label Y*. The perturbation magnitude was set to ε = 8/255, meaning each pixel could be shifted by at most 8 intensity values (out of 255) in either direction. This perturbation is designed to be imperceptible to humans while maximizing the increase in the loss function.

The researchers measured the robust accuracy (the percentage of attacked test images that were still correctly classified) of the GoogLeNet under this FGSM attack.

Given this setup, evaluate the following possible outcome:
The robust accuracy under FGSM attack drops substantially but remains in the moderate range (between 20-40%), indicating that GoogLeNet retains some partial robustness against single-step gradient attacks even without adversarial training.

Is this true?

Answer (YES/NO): NO